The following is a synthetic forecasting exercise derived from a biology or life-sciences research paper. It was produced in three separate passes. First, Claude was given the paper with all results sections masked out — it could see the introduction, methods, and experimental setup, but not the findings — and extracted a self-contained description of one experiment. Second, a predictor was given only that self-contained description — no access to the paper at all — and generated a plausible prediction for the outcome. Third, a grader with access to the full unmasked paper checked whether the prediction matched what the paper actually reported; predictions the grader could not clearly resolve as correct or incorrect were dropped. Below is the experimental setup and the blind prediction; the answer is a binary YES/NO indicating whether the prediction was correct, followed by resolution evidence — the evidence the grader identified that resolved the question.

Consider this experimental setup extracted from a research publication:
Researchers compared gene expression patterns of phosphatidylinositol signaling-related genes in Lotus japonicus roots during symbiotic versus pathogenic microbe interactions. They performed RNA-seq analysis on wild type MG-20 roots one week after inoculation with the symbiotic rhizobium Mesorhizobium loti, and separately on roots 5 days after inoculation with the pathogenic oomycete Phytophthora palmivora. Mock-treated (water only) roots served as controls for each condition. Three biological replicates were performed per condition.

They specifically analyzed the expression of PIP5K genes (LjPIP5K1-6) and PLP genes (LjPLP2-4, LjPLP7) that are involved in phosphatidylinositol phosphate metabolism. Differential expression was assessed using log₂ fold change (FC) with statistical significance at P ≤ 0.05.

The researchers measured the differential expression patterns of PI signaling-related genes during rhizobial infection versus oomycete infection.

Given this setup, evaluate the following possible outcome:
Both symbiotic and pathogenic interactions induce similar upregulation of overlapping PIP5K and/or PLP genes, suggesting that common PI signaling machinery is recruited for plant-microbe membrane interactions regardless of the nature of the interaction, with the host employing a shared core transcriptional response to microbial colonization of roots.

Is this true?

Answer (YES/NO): NO